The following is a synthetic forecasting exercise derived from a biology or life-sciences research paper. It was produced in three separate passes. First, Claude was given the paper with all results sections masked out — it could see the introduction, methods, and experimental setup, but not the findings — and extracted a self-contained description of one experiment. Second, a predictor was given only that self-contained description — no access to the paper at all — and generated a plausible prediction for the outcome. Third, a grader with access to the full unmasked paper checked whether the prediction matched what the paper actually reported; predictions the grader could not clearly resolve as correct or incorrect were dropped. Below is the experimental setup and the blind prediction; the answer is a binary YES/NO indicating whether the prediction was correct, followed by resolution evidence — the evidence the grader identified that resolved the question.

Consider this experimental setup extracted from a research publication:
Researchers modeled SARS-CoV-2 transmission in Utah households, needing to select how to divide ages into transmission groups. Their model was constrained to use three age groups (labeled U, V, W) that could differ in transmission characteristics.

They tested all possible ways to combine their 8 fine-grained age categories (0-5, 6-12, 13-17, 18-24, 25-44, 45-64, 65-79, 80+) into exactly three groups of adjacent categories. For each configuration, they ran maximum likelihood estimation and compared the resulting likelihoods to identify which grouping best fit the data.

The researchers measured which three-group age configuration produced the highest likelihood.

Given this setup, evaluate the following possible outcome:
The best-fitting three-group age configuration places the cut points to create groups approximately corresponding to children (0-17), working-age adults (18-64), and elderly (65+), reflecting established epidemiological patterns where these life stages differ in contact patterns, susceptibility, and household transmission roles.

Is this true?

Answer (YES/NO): NO